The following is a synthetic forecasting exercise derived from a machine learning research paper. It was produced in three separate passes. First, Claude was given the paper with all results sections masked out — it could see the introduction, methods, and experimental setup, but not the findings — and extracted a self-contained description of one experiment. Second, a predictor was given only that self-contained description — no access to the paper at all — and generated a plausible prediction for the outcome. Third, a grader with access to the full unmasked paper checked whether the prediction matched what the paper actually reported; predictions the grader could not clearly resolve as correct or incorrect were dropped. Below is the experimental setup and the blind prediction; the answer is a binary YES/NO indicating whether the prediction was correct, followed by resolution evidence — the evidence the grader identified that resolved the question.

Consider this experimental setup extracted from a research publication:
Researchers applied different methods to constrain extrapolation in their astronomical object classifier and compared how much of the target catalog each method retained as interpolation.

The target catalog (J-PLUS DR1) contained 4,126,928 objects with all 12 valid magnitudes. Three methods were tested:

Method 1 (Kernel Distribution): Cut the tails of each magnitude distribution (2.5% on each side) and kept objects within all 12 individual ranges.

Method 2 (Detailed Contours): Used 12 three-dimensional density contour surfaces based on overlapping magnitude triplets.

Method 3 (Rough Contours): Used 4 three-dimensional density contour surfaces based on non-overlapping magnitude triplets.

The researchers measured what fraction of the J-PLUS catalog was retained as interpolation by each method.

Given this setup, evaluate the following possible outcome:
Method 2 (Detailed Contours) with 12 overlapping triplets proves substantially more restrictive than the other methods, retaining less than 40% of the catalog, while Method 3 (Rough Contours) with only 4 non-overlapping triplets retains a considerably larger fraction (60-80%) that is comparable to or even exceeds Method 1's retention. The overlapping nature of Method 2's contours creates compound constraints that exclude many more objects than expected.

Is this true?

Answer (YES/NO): NO